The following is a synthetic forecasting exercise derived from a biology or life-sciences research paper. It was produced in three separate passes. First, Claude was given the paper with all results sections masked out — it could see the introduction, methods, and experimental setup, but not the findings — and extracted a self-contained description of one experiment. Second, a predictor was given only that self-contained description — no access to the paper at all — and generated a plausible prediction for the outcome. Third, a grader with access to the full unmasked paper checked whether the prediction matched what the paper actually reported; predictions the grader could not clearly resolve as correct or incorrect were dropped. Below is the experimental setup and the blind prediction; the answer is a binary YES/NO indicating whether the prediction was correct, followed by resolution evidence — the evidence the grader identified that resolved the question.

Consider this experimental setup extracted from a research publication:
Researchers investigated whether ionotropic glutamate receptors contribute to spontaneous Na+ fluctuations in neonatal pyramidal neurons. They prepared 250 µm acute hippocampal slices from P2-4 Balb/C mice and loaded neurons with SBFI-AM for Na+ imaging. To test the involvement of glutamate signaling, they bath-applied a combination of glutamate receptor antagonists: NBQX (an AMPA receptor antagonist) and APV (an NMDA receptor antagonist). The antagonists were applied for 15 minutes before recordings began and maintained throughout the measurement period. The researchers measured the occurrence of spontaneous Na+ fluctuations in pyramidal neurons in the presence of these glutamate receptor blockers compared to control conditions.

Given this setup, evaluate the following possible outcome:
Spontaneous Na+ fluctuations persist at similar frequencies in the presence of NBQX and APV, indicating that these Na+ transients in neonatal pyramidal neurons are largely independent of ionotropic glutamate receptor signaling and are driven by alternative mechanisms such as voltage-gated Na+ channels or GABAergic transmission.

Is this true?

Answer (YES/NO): YES